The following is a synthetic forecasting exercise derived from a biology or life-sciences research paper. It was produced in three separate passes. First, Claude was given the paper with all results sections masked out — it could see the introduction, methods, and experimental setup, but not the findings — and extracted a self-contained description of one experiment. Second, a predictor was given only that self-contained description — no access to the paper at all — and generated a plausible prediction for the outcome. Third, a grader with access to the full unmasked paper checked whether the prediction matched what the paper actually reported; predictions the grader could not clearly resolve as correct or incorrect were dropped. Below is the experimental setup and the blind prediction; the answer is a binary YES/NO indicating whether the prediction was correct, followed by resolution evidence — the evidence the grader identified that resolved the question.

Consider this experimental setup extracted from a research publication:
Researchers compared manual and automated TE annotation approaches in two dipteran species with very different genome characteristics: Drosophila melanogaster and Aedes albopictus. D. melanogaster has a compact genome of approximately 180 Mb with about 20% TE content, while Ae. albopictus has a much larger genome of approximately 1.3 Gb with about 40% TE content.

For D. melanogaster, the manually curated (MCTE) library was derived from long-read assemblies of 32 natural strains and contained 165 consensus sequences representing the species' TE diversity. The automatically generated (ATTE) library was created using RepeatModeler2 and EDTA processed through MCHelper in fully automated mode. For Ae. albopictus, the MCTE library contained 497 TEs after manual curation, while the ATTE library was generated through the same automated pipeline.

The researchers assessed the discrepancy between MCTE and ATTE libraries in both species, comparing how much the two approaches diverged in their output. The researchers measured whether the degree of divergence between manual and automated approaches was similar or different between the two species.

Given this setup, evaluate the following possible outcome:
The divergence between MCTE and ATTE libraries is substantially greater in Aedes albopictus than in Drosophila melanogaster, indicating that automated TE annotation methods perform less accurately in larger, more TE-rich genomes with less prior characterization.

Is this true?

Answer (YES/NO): YES